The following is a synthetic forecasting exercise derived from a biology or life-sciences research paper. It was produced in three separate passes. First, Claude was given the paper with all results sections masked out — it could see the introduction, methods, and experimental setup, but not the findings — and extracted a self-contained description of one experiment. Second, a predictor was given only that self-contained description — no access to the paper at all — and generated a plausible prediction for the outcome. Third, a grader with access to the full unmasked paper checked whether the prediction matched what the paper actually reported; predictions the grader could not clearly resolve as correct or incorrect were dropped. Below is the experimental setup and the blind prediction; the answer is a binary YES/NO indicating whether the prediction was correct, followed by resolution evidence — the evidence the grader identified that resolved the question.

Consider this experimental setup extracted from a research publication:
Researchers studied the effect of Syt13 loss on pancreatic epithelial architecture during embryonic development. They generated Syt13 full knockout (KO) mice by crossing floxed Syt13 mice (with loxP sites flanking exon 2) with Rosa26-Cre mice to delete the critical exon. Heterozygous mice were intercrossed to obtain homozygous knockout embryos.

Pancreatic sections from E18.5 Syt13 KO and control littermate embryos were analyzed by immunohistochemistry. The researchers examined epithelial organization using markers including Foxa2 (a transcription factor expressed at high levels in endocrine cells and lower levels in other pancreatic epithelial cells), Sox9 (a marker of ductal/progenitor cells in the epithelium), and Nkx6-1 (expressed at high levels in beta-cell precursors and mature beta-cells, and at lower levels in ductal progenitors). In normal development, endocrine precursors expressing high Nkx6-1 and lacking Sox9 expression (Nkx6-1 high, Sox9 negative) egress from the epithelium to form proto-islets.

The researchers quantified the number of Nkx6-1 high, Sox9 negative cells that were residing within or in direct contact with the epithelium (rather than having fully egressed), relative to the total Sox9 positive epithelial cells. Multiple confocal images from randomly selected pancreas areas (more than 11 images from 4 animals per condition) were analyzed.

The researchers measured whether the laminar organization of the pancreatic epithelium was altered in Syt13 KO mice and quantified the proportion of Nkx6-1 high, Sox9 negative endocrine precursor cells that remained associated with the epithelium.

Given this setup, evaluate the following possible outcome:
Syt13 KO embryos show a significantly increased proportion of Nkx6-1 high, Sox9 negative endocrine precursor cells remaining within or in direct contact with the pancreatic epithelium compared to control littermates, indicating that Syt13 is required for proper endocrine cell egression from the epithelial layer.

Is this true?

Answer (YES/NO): YES